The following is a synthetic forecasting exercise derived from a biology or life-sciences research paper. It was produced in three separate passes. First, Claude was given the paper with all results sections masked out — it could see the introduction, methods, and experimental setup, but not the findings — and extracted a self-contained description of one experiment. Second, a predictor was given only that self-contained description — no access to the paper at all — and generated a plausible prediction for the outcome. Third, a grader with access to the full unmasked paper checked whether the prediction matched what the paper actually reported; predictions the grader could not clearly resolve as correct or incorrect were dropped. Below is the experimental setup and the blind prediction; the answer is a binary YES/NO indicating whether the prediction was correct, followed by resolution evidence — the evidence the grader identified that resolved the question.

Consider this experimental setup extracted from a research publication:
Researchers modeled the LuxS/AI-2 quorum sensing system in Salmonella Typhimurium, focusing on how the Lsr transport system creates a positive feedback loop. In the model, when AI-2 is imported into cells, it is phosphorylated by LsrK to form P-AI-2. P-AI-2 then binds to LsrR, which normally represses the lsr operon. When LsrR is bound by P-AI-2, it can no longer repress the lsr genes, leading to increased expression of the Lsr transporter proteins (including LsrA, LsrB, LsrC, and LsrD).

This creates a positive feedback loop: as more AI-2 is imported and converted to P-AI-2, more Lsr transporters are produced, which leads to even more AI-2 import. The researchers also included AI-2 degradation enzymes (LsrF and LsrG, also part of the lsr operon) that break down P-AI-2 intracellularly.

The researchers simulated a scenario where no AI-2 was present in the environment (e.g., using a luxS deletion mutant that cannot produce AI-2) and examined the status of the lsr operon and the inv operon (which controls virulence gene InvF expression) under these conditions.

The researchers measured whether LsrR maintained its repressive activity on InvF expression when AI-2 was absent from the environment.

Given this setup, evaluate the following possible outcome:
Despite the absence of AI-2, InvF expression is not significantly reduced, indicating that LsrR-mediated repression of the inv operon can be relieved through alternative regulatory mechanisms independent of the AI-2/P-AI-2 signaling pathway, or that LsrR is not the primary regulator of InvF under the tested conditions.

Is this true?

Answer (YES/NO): NO